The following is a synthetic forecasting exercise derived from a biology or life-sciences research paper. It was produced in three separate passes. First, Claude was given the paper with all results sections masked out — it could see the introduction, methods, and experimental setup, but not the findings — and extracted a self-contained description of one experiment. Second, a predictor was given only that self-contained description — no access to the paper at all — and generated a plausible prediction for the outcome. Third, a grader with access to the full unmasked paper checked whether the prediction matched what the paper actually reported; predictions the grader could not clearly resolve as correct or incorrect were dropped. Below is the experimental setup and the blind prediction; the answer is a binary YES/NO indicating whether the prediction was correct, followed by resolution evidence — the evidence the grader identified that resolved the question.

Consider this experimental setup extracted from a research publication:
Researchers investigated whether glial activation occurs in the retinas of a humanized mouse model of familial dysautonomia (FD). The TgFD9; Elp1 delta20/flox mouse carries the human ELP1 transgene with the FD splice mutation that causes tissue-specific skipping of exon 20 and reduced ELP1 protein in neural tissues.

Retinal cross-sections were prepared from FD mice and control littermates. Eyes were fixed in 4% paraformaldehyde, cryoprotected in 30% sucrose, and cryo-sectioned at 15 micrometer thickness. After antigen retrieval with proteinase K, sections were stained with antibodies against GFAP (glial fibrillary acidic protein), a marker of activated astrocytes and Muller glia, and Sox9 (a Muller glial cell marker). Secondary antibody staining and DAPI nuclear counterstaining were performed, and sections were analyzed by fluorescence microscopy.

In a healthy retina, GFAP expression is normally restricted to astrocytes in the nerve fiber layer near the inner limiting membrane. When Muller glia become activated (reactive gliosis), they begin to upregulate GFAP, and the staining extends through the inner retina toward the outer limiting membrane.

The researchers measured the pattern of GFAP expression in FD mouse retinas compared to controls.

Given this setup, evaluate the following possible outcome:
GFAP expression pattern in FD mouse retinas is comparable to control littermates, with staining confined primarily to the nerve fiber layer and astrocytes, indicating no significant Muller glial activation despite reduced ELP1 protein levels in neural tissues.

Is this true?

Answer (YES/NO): YES